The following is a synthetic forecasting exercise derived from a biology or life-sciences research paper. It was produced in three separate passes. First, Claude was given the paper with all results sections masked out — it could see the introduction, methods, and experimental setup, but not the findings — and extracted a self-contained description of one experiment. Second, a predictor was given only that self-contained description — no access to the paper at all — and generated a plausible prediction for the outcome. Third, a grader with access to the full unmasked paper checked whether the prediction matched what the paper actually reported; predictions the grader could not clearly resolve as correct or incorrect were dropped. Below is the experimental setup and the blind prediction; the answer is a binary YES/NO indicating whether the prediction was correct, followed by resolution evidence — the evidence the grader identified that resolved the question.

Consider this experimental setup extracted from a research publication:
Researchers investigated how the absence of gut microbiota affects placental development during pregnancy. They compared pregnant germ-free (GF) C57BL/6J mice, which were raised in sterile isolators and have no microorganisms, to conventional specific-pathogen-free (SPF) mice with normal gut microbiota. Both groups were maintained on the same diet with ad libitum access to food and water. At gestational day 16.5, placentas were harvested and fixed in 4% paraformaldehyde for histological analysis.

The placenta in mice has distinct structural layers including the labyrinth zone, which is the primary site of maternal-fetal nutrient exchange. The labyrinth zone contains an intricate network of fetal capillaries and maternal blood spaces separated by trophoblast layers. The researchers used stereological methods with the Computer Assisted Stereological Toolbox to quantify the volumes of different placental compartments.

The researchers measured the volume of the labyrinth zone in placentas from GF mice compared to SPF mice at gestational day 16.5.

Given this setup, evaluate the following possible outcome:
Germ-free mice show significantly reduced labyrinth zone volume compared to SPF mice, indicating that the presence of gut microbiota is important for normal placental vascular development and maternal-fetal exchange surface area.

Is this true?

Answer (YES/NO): YES